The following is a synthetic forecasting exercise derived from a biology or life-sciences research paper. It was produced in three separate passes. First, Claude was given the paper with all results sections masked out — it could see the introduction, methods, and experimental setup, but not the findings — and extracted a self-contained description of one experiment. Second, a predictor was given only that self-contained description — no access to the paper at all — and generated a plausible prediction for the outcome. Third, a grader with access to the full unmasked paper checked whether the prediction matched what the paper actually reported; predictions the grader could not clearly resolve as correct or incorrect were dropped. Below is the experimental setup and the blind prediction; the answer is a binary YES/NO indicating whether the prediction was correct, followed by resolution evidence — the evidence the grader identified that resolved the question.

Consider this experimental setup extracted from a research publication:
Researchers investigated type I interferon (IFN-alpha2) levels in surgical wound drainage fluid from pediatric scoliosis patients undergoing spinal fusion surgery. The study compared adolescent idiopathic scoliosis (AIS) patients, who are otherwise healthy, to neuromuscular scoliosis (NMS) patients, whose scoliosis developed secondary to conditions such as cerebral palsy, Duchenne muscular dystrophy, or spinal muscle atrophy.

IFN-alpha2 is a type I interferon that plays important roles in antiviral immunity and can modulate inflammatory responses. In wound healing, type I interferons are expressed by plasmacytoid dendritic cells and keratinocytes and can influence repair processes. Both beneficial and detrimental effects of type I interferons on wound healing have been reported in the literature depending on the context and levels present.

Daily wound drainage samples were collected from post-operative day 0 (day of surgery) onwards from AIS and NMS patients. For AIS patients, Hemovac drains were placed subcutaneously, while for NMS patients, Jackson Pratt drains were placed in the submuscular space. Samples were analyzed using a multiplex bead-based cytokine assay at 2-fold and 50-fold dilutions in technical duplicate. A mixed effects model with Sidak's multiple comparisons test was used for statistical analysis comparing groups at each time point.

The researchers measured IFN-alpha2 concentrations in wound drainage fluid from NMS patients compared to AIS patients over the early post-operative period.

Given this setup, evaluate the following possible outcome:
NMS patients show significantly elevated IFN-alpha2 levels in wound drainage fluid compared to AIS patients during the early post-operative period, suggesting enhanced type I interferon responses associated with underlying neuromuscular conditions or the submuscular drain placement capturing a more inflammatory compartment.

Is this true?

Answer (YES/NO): YES